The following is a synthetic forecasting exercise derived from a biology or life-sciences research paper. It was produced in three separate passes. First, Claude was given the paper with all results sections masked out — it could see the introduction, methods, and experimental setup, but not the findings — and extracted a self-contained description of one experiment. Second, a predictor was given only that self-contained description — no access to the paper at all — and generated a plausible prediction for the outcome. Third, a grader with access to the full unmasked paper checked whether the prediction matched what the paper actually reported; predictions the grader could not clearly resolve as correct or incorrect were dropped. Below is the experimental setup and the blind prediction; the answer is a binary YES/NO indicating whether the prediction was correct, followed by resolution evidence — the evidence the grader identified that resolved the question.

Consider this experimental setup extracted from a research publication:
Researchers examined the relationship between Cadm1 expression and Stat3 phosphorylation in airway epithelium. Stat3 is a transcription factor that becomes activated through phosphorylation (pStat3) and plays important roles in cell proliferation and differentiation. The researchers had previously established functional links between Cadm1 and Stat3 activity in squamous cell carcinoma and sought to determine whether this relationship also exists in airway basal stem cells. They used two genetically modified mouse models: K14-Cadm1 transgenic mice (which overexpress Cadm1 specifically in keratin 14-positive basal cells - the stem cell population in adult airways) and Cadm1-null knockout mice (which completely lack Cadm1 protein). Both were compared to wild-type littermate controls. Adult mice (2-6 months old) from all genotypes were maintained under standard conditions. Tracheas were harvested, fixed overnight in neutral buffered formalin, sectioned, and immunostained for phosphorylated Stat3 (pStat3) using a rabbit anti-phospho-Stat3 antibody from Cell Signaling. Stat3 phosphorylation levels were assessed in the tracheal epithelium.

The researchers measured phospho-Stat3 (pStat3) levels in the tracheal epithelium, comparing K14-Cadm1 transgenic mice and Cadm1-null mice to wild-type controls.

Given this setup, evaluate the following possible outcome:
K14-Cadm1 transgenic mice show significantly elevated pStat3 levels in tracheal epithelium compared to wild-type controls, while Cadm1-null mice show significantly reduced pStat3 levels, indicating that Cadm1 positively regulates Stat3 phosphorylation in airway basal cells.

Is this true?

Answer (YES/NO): NO